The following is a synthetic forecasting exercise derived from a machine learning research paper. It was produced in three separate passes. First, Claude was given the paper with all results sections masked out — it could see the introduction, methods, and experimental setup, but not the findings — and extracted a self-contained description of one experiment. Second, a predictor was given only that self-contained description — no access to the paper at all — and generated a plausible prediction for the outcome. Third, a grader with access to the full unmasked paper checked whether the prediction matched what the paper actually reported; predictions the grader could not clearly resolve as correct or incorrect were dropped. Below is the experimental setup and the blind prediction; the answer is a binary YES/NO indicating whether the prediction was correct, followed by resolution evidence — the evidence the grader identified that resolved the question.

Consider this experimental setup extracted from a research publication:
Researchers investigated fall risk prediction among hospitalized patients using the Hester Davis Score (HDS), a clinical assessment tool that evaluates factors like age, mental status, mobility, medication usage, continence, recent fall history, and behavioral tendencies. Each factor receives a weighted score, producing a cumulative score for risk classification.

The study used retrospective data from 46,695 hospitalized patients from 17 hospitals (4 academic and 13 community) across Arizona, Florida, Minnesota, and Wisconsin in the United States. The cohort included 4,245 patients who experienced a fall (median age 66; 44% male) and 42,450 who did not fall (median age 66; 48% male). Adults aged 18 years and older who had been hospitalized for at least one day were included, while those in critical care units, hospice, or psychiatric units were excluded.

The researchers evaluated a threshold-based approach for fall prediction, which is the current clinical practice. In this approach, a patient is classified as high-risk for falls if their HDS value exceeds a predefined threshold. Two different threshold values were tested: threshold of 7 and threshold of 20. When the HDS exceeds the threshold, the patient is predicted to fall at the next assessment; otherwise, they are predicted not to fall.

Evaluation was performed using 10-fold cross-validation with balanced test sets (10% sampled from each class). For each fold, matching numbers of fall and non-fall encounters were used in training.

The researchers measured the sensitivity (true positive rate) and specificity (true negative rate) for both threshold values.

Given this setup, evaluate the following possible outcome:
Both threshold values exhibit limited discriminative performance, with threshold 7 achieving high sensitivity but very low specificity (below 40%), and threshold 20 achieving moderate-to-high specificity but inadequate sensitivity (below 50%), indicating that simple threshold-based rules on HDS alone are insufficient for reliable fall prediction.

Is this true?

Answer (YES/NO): NO